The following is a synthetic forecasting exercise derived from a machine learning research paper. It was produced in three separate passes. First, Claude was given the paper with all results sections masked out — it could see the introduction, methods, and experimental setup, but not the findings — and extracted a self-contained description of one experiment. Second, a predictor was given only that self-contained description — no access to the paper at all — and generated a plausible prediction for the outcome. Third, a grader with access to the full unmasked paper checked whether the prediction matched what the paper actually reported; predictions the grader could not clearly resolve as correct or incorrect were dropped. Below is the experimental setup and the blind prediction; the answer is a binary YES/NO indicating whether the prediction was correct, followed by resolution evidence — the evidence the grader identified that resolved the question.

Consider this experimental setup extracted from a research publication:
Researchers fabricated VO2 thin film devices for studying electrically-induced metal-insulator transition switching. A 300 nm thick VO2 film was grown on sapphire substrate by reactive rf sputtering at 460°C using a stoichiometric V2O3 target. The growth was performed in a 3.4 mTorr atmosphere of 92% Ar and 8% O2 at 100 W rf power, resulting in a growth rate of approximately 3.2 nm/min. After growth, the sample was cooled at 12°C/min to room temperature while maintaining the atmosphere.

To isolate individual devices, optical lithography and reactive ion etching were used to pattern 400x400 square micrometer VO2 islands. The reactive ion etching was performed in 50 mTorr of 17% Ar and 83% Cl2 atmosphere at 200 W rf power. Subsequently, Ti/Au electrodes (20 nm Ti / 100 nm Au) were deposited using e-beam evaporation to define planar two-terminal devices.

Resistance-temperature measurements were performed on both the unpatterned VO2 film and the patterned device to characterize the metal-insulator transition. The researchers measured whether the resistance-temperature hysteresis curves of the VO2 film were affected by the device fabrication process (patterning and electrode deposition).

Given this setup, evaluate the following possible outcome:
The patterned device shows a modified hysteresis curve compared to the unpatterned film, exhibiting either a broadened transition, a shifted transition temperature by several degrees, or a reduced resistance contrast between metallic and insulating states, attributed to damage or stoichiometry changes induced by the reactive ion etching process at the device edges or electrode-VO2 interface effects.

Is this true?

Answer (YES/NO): NO